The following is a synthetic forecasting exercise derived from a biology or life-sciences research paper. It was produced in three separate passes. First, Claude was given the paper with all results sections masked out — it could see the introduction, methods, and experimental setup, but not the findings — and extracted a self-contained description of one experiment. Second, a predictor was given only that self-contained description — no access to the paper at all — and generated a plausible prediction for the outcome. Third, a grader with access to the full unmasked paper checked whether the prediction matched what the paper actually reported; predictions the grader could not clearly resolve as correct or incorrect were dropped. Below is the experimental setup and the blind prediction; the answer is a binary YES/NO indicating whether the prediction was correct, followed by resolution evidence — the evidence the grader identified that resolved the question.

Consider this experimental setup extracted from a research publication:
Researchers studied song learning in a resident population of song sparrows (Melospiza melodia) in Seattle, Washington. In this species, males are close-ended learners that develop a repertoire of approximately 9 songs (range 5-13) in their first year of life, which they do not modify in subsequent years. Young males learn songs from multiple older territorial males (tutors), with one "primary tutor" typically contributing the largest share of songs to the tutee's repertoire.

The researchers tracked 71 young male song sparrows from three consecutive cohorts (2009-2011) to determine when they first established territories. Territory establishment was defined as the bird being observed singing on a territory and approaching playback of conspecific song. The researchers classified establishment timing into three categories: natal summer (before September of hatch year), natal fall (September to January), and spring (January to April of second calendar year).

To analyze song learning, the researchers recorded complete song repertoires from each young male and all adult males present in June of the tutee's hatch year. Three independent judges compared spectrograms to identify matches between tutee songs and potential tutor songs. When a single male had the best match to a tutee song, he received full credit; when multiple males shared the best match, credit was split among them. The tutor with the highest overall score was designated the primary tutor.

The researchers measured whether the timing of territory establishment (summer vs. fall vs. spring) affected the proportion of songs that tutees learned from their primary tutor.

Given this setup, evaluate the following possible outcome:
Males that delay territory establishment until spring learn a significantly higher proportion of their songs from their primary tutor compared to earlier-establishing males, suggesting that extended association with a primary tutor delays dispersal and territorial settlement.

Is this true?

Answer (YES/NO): NO